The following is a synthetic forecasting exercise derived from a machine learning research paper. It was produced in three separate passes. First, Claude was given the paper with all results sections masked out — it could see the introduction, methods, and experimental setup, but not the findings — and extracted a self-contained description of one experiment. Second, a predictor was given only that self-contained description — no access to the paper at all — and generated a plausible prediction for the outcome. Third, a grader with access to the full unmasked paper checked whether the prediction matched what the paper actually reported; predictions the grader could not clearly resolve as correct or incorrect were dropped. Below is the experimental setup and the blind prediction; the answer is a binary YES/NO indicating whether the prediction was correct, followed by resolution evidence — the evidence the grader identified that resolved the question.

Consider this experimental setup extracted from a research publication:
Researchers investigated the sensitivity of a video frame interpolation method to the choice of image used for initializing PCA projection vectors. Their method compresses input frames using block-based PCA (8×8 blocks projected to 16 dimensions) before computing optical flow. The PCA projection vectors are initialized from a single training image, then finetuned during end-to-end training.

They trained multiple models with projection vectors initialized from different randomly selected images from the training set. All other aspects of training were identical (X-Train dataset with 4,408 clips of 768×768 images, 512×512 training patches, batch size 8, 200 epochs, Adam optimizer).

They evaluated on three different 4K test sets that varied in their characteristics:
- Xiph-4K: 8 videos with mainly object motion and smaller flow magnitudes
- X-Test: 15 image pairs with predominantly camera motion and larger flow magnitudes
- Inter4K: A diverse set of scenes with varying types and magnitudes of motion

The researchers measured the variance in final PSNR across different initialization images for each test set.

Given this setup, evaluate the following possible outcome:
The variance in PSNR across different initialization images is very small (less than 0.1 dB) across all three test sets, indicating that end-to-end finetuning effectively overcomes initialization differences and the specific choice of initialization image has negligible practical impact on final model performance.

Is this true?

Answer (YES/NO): NO